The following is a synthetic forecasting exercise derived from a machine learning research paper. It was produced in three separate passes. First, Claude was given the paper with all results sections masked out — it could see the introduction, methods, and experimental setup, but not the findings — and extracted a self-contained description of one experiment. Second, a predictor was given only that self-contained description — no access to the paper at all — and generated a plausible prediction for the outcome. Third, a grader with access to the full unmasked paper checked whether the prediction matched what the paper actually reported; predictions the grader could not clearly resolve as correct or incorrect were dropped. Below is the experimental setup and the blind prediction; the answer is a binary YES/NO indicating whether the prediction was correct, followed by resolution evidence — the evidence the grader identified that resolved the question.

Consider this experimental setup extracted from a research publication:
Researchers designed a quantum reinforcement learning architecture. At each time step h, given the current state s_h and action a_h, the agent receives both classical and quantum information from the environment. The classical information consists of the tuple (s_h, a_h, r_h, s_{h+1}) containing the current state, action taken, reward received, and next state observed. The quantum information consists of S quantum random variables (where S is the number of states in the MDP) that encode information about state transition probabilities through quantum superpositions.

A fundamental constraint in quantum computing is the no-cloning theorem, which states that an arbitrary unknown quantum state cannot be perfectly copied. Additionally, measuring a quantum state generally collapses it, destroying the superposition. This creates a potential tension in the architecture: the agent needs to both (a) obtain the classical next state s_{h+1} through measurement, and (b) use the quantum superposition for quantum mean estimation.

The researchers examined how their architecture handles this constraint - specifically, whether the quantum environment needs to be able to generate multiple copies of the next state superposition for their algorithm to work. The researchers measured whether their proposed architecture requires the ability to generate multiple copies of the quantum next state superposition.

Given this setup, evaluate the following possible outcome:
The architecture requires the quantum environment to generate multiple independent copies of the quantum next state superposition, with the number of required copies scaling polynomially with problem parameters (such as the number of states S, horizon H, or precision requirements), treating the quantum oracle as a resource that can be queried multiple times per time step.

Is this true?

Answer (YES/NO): YES